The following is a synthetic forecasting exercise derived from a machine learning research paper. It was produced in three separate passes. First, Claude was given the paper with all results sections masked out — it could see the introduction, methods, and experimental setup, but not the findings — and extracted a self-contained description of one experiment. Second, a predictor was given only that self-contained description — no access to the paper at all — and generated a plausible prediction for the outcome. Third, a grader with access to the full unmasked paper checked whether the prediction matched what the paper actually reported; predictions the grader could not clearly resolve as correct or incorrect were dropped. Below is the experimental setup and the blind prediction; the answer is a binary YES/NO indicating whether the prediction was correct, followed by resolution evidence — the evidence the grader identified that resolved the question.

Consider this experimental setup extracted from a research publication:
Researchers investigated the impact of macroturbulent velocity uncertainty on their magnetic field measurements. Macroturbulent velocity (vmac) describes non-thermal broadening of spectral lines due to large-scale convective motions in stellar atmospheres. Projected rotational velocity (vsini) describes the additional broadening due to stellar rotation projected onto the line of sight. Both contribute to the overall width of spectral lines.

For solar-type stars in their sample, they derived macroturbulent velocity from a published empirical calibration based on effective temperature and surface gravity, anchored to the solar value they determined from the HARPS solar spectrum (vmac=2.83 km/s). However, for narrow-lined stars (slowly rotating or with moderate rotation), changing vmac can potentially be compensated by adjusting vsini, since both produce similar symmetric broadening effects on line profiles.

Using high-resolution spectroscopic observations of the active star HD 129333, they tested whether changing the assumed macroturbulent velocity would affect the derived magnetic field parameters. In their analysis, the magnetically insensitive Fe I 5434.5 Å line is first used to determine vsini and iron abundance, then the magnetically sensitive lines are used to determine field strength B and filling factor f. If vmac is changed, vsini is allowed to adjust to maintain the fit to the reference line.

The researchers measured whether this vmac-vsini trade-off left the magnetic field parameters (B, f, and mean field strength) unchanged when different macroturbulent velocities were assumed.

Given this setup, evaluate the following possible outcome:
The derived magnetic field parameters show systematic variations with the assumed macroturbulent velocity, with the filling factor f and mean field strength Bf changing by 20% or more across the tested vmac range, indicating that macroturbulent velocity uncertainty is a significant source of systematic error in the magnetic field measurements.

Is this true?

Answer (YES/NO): NO